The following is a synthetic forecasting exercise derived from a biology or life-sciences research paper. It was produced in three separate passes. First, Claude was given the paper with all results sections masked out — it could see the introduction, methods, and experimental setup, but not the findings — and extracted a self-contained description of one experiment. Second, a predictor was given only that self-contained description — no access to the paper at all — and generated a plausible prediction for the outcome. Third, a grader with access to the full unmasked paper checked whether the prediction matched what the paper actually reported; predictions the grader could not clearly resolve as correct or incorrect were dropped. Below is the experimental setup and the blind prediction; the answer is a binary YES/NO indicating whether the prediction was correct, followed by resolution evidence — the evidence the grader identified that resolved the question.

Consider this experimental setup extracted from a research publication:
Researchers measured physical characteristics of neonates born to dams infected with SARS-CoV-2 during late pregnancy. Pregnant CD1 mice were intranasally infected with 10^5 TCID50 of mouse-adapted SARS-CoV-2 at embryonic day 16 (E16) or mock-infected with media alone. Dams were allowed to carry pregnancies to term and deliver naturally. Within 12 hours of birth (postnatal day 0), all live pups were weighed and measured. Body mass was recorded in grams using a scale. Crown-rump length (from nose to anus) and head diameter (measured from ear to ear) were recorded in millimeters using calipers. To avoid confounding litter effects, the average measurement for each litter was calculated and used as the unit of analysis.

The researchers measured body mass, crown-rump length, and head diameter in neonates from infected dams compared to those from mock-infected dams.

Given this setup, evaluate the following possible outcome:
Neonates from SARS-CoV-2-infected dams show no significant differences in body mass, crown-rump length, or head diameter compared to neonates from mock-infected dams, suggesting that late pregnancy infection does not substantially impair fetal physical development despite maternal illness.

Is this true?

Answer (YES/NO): NO